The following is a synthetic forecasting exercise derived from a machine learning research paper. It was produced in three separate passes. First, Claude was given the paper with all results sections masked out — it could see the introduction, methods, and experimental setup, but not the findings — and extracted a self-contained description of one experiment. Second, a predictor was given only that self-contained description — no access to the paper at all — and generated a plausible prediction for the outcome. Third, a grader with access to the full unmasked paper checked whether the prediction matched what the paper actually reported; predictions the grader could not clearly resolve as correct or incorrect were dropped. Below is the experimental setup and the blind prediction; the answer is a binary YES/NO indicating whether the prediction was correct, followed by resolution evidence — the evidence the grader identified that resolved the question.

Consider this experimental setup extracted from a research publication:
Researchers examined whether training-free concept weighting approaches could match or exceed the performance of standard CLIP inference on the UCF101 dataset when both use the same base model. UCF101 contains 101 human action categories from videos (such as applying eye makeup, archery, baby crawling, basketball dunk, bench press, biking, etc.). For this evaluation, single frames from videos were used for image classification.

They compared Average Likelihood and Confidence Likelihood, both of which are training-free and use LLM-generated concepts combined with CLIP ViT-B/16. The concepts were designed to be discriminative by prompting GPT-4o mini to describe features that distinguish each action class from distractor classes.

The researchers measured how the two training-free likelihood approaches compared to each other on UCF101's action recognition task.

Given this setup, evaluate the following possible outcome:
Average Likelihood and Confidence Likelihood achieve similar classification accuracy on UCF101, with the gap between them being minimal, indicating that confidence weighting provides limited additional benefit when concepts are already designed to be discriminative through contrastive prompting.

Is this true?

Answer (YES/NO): YES